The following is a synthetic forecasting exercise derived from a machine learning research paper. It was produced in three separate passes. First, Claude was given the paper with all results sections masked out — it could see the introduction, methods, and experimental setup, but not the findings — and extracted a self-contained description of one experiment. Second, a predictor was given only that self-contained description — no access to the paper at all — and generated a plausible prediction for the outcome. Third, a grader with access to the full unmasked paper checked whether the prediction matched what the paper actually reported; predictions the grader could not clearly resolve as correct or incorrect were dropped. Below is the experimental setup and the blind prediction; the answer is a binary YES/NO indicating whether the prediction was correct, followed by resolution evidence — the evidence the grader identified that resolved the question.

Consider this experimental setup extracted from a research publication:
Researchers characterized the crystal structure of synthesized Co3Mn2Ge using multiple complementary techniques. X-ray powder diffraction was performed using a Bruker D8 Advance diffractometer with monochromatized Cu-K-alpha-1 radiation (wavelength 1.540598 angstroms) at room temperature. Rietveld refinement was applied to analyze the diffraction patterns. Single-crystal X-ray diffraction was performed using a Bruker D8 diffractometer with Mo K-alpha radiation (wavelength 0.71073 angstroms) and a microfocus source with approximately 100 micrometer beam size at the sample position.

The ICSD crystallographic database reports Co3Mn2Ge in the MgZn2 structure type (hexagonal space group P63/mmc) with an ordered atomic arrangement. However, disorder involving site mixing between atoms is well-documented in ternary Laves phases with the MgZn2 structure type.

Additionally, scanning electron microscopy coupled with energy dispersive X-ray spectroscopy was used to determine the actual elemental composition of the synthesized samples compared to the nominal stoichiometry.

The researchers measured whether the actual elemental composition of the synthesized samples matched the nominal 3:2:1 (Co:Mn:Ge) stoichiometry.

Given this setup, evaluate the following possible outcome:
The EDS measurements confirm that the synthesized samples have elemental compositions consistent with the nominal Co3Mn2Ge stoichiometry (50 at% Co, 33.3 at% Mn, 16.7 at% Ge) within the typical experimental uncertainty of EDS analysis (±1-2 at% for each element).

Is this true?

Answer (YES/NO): NO